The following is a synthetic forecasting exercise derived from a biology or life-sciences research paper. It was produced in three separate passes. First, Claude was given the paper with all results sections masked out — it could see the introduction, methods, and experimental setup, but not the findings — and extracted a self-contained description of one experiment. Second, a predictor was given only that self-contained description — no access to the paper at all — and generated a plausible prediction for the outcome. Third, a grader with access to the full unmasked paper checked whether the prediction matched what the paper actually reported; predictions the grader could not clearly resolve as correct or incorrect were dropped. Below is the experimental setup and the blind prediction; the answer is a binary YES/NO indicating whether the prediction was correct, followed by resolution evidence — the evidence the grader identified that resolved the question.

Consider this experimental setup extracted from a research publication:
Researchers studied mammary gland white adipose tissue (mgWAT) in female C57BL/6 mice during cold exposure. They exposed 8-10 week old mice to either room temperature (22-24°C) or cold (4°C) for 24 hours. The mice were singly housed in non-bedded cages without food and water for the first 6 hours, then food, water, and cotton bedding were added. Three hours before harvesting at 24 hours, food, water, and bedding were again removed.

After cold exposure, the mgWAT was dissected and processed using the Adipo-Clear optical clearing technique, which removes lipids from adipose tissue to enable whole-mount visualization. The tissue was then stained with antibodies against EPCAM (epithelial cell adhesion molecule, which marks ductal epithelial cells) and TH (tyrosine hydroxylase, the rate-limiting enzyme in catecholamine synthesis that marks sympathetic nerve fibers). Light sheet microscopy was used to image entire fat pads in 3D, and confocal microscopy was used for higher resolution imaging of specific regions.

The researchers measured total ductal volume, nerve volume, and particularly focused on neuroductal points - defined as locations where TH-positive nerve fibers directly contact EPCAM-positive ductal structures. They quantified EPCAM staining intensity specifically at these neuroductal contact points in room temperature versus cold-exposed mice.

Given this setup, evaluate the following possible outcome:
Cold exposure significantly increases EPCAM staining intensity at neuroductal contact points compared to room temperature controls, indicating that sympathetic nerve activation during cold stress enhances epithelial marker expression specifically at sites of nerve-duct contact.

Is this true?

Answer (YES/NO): YES